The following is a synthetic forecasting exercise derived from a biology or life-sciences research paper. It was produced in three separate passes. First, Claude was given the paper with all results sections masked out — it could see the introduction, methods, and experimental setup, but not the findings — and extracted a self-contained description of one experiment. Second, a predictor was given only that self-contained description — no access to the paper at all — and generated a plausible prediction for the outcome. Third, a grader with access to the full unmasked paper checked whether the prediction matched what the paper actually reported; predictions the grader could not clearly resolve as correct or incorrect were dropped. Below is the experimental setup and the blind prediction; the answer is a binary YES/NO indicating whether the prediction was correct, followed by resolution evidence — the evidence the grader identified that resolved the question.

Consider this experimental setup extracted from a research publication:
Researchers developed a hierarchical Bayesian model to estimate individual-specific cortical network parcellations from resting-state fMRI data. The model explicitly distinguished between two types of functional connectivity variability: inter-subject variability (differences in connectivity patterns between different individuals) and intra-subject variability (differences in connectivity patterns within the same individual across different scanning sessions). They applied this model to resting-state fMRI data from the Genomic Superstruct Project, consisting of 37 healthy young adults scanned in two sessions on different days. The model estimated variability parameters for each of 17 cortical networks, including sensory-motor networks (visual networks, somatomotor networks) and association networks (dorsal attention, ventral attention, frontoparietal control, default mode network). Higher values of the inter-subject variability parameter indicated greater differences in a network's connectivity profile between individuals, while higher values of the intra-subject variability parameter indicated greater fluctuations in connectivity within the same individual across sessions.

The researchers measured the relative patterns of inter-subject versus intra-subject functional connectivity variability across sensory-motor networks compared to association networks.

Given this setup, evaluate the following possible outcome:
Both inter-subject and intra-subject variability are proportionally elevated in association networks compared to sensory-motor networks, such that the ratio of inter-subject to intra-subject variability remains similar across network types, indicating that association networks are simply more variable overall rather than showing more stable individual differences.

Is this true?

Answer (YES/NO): NO